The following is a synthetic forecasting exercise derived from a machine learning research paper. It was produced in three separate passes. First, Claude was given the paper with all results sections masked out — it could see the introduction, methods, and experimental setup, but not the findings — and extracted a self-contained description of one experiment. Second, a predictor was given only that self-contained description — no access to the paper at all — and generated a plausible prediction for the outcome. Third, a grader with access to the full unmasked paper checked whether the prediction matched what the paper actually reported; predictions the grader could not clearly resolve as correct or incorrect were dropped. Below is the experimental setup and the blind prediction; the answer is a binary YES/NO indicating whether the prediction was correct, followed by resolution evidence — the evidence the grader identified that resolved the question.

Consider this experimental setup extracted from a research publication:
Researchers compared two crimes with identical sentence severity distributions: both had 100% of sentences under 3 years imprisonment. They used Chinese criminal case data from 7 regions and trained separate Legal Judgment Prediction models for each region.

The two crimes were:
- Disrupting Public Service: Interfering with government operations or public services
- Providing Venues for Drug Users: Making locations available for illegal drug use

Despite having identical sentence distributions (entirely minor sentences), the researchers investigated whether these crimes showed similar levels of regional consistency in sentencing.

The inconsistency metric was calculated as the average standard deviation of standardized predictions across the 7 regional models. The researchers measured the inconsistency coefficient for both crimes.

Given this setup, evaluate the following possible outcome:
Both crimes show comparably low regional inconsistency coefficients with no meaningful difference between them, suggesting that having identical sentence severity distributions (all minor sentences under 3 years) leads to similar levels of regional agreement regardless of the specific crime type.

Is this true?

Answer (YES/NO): NO